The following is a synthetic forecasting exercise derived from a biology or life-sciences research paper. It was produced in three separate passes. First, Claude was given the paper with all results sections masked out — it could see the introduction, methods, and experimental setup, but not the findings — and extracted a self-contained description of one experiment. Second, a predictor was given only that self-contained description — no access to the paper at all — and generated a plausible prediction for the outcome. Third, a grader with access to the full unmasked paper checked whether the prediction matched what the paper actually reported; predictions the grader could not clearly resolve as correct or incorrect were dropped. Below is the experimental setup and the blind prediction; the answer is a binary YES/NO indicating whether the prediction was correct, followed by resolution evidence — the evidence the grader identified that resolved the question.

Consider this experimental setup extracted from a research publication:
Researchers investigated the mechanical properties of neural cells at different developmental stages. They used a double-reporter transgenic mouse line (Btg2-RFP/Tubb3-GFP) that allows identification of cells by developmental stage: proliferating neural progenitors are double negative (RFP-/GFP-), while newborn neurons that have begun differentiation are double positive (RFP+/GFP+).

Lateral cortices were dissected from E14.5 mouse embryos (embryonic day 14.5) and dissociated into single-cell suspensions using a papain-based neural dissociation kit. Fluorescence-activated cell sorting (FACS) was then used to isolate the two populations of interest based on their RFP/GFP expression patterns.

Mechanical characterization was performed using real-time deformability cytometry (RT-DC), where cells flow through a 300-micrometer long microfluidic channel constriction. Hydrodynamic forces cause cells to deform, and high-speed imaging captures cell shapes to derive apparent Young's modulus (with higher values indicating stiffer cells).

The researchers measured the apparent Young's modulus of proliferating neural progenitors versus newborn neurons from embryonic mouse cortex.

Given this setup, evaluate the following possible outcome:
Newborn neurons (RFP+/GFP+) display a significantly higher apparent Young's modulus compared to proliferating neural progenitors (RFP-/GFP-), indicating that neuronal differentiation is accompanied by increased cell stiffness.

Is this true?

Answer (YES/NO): YES